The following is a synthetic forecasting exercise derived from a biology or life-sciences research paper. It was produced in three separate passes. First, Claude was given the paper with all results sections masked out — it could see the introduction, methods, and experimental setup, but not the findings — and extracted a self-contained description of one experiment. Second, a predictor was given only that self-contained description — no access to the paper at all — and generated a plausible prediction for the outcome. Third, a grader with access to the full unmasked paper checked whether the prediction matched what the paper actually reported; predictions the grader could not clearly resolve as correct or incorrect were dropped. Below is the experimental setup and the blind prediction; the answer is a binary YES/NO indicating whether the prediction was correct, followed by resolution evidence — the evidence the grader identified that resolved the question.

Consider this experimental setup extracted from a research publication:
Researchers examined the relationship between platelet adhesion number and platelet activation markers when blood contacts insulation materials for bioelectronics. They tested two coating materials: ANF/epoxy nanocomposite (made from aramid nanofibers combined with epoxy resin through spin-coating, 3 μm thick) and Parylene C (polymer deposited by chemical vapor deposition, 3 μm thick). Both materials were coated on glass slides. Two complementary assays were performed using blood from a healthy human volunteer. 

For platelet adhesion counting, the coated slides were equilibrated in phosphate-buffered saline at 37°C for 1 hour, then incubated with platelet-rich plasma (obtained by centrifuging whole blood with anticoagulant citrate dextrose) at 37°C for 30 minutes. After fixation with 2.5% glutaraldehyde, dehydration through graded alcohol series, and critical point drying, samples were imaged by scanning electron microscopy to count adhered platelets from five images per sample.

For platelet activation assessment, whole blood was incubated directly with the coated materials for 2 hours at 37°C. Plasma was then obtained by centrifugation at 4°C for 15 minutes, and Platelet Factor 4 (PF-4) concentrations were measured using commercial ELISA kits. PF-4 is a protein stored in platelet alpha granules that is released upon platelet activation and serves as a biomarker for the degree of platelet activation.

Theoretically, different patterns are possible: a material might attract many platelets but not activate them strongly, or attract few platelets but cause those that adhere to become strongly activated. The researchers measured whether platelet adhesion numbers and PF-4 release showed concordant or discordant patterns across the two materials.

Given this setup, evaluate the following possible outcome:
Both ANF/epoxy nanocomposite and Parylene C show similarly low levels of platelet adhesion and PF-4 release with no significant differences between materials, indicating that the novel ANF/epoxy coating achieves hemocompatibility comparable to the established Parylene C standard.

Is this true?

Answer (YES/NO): NO